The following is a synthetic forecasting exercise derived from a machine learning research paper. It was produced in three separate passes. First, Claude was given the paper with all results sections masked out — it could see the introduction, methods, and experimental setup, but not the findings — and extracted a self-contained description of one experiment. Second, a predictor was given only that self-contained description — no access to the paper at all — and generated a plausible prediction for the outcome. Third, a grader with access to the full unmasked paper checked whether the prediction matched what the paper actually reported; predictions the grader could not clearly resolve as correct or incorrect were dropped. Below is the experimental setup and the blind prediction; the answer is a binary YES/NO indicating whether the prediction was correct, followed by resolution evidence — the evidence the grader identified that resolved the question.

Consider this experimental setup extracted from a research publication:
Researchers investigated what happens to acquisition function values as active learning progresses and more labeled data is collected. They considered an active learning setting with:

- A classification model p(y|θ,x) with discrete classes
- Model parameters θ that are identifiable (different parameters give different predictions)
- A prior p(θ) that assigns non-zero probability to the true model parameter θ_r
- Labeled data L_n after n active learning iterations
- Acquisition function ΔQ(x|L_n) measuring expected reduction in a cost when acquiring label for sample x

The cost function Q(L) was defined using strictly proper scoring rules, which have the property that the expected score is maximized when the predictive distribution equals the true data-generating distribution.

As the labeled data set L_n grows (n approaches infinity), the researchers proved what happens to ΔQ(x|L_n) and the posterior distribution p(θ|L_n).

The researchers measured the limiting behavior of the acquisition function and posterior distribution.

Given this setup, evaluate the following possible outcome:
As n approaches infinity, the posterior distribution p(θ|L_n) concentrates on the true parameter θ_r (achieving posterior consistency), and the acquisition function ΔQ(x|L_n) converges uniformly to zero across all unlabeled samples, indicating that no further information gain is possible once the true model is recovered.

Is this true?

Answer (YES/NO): YES